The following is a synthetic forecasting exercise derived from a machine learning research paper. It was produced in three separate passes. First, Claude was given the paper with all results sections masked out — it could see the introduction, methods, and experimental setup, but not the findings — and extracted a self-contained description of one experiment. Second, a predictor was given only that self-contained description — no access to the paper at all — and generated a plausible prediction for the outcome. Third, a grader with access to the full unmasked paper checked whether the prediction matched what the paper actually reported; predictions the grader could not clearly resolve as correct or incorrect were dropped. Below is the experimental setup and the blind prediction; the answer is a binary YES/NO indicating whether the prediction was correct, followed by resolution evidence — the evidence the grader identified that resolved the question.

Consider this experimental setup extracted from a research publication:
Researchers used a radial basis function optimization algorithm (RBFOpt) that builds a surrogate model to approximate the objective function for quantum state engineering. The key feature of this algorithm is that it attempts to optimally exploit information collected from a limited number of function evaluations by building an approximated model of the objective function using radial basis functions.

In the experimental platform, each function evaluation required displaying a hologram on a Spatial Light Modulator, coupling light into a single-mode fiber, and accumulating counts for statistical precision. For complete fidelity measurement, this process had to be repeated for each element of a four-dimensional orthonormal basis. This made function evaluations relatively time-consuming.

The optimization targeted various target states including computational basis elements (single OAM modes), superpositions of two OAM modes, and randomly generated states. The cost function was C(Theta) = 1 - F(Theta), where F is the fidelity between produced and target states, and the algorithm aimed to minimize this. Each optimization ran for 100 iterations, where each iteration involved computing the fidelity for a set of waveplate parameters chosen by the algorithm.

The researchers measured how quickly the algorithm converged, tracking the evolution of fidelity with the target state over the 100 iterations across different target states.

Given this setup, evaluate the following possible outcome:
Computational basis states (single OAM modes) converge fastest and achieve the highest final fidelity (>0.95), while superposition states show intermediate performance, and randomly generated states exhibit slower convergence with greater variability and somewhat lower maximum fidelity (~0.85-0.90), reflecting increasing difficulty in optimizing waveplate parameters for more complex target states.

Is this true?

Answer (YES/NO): NO